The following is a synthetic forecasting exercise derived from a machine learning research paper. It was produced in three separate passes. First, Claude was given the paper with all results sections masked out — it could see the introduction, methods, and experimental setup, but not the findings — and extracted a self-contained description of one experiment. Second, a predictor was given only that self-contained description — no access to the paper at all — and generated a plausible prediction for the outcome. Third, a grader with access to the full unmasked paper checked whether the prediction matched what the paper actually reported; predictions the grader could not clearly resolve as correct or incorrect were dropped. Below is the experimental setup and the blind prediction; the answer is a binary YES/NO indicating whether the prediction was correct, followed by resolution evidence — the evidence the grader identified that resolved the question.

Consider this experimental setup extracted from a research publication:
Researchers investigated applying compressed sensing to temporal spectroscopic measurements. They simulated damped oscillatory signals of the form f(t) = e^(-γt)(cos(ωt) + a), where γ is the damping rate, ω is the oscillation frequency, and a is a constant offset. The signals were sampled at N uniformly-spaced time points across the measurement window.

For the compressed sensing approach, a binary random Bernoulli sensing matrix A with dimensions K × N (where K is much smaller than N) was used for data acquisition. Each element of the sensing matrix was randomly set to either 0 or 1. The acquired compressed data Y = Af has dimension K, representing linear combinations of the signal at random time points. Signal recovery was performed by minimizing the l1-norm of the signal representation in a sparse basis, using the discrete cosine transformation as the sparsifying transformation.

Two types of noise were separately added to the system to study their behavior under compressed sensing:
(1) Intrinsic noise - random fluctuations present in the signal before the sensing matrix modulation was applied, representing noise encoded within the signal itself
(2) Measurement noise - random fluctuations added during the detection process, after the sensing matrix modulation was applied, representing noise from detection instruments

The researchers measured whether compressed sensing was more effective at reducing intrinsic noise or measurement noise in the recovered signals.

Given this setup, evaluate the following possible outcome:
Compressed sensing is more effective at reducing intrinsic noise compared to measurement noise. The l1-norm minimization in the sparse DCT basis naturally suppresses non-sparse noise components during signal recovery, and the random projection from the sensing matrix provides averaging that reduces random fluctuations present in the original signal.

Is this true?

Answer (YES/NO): NO